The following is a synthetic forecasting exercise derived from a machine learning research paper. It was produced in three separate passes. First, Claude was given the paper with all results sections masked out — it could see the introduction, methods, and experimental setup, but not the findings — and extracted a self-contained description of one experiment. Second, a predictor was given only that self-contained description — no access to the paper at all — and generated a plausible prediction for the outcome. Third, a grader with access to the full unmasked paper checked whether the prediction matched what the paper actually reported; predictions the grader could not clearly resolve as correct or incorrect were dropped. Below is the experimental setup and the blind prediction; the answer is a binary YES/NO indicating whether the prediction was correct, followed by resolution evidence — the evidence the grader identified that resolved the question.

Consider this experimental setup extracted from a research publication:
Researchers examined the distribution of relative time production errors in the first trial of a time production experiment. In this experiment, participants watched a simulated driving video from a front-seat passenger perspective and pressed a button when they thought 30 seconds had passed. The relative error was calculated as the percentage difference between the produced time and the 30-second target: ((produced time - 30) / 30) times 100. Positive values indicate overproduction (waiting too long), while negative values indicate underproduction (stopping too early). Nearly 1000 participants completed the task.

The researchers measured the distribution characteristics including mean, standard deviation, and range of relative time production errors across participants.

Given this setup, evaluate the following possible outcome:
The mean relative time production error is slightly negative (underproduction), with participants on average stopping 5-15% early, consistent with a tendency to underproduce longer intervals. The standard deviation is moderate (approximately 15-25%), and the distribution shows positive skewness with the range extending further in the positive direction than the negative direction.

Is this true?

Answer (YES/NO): NO